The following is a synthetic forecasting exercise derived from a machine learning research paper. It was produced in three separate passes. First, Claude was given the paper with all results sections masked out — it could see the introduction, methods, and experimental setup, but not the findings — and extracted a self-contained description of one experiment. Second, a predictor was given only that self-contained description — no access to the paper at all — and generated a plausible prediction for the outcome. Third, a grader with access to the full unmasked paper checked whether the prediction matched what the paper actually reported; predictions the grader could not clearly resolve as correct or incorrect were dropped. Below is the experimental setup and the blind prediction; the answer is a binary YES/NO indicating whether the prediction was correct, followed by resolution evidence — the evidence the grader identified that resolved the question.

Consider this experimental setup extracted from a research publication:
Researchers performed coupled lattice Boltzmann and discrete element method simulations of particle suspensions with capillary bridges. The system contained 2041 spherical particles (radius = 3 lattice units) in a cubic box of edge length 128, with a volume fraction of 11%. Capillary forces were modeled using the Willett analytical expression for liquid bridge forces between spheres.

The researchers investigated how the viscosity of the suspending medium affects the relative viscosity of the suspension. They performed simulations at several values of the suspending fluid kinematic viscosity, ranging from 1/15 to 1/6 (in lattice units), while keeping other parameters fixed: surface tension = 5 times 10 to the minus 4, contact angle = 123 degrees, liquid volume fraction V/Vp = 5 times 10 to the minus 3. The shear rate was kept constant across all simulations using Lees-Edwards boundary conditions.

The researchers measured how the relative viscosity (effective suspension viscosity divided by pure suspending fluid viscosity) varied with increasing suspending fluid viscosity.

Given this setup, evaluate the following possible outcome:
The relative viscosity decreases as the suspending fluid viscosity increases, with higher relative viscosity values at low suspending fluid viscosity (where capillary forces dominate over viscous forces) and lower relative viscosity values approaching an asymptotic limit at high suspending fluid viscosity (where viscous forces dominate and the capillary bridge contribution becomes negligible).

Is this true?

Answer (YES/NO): NO